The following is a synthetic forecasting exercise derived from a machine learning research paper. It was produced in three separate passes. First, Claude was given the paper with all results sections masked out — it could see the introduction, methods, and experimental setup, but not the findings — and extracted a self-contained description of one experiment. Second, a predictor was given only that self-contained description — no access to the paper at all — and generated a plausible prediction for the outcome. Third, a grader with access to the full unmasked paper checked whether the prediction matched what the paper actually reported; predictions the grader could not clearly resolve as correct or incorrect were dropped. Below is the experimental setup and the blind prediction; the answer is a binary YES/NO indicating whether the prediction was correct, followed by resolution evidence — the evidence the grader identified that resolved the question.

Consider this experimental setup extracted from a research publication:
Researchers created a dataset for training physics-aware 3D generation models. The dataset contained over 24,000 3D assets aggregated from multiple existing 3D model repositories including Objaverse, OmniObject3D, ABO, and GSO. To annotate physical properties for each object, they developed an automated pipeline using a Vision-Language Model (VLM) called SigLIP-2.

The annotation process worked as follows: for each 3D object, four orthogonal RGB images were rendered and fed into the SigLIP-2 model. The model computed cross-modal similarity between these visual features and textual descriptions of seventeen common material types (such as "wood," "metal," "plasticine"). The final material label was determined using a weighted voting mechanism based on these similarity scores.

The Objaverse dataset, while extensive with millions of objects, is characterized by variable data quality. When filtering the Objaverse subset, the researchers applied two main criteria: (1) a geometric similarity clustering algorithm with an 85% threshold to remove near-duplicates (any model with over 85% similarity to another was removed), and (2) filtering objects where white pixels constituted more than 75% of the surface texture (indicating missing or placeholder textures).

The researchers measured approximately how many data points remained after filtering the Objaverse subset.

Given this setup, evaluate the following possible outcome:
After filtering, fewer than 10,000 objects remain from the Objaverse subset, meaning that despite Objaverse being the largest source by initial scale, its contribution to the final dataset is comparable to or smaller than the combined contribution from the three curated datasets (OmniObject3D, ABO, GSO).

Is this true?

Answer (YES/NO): NO